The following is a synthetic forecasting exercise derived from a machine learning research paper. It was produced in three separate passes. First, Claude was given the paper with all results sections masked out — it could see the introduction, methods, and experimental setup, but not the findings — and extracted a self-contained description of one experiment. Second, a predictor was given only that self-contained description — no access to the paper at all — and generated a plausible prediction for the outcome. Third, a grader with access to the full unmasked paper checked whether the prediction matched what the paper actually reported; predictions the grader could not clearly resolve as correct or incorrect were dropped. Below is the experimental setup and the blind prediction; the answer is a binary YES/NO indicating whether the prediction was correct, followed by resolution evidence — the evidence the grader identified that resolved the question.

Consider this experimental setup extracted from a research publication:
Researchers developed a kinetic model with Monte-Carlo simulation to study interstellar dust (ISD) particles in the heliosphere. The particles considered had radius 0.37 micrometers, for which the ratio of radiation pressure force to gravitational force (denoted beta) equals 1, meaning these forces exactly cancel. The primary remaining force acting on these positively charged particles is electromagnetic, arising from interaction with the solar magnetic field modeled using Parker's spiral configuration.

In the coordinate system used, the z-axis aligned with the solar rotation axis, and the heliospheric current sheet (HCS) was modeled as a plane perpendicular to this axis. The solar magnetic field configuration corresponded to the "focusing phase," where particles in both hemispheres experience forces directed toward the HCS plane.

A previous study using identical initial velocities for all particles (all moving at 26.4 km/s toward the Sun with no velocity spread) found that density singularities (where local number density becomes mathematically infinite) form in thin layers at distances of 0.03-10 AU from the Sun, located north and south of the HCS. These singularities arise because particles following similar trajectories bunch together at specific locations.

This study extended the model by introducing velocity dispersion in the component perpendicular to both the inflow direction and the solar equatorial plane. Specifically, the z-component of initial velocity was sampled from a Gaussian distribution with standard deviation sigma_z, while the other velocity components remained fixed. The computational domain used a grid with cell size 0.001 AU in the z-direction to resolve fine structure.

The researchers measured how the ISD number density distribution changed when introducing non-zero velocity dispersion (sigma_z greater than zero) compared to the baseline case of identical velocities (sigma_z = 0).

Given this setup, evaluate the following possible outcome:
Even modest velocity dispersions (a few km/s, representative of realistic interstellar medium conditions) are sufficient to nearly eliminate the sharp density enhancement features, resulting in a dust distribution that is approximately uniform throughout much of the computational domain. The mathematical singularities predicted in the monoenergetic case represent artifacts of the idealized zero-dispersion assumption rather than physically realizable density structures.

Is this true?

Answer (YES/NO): NO